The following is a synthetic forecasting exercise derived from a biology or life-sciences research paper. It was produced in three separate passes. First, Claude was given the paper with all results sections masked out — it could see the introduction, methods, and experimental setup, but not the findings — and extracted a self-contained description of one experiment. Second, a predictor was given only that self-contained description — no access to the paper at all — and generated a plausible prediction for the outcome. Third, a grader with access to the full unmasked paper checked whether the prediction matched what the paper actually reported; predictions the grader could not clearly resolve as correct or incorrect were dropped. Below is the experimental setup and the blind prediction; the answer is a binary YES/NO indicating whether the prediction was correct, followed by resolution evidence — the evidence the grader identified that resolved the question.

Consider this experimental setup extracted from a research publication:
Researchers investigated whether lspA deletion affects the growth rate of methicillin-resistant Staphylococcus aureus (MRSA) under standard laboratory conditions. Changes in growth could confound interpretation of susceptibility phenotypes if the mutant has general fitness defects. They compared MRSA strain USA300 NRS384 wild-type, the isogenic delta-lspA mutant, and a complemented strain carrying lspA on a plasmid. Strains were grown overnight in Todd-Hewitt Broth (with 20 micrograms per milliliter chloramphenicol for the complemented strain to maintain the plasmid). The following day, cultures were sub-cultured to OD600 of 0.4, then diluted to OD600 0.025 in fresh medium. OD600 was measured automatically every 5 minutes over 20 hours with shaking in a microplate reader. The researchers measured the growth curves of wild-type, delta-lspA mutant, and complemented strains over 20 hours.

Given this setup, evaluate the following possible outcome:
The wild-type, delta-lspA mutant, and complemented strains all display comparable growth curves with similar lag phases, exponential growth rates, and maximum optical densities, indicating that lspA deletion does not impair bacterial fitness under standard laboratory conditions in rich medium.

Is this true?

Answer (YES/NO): YES